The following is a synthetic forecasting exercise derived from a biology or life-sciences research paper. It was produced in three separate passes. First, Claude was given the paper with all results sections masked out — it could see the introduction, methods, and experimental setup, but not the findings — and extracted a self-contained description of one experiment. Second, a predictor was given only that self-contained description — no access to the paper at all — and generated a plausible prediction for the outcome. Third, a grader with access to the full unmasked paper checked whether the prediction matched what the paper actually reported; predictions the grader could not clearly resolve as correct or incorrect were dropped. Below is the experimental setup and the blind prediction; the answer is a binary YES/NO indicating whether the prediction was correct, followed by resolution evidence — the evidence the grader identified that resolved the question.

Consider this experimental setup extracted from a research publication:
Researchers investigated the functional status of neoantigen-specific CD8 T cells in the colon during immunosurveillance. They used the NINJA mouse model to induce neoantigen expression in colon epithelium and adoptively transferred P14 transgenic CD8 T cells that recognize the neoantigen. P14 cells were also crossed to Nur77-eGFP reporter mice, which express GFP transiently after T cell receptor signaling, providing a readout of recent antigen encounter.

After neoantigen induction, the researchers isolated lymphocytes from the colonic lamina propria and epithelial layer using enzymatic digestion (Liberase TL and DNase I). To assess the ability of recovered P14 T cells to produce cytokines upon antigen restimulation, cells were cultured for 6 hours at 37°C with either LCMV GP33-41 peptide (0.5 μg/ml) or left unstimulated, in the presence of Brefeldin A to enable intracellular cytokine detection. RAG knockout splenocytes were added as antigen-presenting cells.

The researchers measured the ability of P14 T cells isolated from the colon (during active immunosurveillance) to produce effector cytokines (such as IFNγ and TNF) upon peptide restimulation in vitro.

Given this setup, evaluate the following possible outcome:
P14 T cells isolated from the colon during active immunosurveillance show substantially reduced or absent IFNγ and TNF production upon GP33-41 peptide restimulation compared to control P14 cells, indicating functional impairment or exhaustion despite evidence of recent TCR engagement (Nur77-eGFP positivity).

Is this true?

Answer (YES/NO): NO